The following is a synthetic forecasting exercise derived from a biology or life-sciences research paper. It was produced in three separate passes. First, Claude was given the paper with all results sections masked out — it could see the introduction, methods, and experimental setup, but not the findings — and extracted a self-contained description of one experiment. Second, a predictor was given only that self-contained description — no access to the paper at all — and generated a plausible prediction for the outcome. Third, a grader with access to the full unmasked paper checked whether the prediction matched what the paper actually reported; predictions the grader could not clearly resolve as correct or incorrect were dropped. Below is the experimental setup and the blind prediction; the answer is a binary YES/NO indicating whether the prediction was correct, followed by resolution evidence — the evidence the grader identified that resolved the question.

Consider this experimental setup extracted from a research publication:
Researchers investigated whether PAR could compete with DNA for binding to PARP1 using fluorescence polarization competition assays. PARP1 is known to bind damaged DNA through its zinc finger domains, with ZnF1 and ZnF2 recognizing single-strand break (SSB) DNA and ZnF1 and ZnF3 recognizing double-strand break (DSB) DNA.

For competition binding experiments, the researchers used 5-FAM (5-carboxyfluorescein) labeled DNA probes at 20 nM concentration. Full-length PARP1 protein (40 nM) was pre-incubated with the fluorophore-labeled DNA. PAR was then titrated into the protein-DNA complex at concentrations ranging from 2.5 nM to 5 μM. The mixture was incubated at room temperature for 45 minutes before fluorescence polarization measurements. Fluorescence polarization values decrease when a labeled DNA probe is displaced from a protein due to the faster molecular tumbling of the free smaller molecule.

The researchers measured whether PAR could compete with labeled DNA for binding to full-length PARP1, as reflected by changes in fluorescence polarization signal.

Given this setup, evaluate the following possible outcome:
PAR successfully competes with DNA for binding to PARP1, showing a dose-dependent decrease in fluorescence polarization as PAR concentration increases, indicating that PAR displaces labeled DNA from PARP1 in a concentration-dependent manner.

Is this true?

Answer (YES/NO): YES